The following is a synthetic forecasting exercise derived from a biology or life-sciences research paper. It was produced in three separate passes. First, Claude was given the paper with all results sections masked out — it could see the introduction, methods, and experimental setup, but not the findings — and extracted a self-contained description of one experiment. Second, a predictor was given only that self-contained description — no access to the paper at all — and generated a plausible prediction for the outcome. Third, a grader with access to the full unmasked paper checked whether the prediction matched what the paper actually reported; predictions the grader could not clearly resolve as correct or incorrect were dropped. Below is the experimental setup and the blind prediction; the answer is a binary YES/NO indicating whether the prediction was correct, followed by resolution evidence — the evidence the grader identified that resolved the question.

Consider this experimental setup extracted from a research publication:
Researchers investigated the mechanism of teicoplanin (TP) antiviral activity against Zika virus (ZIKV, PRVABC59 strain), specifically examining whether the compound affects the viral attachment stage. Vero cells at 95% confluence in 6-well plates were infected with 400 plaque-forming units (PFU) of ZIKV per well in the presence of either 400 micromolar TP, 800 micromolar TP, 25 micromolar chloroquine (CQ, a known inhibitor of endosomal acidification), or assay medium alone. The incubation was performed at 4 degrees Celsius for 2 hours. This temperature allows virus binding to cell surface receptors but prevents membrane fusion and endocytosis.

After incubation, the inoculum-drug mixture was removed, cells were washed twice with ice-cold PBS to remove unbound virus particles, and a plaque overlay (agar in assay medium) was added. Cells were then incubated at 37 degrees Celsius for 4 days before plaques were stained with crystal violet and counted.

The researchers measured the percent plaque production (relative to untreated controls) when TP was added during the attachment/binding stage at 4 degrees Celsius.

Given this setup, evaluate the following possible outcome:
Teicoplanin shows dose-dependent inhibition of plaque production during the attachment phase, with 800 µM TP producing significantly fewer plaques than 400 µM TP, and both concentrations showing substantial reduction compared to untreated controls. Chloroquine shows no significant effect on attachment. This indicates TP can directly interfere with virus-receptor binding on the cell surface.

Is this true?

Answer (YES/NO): NO